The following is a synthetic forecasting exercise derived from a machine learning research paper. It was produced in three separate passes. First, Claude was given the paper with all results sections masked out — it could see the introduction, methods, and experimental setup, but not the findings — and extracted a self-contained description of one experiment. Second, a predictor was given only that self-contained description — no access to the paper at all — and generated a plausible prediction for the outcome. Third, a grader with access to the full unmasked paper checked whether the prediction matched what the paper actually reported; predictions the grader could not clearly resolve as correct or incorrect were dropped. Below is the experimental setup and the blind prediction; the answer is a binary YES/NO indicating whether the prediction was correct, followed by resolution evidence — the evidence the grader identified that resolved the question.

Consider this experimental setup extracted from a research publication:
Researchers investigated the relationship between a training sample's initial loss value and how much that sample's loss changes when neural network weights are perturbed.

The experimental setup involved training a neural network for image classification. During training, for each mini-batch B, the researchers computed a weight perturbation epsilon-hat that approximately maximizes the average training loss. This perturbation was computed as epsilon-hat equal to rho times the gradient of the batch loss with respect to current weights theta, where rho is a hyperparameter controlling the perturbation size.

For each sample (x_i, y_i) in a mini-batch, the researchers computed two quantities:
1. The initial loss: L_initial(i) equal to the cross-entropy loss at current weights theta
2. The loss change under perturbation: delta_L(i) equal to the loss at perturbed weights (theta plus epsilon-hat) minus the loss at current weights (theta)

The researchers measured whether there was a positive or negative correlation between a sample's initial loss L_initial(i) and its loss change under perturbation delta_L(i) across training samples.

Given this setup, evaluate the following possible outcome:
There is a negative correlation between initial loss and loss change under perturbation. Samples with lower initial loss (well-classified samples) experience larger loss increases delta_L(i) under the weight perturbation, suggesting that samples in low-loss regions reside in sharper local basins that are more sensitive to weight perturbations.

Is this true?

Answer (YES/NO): NO